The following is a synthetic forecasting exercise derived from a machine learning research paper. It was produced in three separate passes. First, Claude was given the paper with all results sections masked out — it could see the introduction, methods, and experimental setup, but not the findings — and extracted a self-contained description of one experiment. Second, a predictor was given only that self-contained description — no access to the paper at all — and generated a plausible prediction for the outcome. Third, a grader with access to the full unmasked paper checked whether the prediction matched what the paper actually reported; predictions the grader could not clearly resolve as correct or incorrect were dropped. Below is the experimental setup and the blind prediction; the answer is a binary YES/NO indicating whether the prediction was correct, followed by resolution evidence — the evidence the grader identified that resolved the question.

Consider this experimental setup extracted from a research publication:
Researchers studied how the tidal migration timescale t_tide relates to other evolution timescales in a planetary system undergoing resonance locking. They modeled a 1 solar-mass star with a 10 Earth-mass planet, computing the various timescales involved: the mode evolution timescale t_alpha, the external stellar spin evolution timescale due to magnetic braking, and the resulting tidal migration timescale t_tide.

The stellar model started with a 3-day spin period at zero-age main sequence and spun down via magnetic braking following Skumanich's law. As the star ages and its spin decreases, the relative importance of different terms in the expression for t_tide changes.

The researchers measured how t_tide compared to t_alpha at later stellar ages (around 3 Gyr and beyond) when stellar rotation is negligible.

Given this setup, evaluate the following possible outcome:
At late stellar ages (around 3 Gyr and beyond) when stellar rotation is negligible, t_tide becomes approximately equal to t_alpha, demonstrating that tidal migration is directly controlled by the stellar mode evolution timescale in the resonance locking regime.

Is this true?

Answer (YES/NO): NO